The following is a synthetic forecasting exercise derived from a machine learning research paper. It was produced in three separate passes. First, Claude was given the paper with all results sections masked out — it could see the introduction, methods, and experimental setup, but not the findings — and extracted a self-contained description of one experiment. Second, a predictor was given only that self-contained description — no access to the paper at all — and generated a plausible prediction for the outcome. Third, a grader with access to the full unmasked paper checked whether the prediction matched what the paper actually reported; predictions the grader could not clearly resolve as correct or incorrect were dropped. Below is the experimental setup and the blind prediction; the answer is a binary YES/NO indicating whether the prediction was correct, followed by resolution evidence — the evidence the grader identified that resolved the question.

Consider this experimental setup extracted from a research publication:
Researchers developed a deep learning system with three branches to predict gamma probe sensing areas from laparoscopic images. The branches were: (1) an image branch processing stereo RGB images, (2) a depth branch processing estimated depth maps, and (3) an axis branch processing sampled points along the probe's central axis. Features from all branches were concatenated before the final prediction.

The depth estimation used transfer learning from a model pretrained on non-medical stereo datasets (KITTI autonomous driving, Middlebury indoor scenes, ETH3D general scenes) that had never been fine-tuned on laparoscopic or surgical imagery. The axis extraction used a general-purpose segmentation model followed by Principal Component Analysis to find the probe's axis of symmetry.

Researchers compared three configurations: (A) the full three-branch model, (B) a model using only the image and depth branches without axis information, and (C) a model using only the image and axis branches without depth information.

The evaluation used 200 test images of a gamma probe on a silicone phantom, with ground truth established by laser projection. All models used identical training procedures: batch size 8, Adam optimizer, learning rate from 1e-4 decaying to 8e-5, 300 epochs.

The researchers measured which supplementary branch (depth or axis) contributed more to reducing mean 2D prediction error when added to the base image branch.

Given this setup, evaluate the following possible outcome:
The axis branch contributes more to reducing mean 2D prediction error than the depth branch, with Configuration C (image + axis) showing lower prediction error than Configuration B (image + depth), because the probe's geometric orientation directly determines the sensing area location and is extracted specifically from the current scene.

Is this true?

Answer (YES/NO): NO